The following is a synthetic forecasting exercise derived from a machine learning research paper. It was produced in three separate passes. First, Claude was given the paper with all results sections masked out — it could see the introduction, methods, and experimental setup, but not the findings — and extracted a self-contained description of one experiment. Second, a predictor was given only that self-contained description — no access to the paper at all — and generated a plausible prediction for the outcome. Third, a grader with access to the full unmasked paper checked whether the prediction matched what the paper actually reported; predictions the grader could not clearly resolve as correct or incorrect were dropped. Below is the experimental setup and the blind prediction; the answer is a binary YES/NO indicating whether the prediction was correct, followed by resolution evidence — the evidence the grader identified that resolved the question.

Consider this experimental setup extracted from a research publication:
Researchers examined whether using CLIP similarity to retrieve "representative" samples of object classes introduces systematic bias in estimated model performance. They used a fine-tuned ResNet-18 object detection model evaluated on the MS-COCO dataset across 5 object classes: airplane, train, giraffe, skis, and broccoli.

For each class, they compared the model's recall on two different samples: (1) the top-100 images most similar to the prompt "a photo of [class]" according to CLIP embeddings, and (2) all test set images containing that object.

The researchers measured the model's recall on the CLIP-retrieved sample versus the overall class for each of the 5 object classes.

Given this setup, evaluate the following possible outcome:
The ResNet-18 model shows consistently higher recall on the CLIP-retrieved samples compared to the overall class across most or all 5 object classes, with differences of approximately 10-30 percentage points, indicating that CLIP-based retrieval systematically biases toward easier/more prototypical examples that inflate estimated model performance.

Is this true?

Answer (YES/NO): YES